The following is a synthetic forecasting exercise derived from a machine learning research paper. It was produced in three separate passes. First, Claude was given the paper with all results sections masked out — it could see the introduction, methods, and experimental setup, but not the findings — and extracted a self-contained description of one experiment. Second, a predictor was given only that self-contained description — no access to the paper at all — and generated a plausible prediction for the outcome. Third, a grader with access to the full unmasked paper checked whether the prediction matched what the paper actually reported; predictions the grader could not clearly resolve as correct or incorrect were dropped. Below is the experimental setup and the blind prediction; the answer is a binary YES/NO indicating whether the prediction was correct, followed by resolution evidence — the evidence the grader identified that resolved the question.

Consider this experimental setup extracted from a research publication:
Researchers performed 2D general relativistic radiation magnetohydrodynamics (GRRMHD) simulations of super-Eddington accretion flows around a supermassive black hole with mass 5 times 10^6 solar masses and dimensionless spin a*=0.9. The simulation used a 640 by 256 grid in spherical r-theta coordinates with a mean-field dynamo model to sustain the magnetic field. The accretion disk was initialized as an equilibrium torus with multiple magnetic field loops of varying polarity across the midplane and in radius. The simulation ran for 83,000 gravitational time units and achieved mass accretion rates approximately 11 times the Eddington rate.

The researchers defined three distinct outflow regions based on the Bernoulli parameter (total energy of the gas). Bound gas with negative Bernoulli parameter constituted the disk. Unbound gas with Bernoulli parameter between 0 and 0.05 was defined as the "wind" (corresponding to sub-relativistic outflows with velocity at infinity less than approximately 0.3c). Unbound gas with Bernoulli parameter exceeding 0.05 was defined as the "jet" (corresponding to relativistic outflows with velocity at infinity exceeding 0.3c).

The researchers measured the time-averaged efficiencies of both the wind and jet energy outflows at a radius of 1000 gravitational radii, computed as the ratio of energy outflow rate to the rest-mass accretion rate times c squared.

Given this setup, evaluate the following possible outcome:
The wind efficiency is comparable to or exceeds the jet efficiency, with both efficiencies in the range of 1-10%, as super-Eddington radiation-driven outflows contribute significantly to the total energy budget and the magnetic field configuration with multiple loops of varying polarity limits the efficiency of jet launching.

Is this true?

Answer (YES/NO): NO